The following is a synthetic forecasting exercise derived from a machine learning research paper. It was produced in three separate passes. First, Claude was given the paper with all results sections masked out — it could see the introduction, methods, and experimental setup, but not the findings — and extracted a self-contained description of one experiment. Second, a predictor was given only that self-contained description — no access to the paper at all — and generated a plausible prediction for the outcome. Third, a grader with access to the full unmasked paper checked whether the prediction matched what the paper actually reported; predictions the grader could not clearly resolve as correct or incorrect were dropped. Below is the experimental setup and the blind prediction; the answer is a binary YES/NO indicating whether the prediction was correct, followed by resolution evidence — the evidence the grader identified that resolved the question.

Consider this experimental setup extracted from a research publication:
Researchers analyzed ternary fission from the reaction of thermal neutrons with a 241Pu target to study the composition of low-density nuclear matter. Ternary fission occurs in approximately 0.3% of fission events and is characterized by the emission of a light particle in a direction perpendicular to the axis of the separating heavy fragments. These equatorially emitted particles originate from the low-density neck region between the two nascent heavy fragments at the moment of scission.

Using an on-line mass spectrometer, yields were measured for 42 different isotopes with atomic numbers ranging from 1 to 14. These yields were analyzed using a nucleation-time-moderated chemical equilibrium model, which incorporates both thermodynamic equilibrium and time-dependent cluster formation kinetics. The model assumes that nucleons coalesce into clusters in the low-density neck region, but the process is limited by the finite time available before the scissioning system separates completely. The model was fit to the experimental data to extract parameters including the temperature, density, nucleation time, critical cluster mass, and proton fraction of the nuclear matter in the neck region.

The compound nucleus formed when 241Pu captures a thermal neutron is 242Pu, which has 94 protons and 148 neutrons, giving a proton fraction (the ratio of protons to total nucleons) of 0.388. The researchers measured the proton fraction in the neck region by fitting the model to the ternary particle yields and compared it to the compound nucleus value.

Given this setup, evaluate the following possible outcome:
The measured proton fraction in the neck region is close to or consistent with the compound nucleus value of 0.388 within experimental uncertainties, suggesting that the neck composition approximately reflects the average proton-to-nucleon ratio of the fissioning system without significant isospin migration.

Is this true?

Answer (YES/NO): NO